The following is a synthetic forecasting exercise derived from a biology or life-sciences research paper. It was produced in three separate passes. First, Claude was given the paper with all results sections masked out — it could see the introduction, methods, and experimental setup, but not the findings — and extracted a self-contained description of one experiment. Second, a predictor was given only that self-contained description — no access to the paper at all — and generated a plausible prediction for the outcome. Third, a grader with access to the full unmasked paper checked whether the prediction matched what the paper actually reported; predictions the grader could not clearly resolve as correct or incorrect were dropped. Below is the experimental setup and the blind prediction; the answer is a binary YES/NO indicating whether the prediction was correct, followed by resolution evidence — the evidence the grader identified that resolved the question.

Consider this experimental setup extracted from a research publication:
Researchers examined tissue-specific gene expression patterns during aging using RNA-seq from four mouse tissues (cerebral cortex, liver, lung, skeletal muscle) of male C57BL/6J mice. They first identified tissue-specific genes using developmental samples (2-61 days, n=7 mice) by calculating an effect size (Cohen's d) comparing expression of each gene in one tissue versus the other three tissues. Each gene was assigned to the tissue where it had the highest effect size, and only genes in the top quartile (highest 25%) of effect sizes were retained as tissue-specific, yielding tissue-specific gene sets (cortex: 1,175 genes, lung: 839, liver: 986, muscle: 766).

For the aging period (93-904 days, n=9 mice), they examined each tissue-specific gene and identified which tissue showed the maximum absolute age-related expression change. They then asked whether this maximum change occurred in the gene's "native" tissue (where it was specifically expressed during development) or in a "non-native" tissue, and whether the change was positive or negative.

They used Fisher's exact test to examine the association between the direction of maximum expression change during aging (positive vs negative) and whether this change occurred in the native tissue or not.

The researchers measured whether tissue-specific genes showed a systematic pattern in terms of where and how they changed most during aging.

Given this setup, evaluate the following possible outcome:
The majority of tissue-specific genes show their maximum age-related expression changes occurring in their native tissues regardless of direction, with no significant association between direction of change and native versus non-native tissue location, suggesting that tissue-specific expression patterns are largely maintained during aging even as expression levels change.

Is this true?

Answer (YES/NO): NO